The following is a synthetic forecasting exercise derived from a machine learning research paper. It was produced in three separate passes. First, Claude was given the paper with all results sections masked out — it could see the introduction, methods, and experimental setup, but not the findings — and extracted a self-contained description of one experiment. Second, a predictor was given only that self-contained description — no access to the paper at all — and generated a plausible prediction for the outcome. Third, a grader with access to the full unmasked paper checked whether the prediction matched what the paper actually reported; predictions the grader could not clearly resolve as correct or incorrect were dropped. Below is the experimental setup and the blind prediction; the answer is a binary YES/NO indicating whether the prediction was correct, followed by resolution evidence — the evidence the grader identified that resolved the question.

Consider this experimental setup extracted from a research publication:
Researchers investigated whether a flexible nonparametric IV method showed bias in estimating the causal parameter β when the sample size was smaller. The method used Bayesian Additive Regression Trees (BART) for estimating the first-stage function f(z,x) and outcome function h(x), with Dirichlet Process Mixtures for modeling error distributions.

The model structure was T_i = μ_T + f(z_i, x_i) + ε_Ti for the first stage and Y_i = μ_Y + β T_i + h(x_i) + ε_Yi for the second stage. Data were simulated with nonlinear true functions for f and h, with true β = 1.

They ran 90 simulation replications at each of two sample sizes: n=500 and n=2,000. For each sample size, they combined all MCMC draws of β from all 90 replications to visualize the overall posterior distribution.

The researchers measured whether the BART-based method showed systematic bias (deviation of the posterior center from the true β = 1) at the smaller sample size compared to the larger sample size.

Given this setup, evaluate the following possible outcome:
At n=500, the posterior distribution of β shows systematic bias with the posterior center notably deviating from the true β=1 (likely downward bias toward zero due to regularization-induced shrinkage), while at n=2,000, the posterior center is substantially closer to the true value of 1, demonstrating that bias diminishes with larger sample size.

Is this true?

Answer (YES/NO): YES